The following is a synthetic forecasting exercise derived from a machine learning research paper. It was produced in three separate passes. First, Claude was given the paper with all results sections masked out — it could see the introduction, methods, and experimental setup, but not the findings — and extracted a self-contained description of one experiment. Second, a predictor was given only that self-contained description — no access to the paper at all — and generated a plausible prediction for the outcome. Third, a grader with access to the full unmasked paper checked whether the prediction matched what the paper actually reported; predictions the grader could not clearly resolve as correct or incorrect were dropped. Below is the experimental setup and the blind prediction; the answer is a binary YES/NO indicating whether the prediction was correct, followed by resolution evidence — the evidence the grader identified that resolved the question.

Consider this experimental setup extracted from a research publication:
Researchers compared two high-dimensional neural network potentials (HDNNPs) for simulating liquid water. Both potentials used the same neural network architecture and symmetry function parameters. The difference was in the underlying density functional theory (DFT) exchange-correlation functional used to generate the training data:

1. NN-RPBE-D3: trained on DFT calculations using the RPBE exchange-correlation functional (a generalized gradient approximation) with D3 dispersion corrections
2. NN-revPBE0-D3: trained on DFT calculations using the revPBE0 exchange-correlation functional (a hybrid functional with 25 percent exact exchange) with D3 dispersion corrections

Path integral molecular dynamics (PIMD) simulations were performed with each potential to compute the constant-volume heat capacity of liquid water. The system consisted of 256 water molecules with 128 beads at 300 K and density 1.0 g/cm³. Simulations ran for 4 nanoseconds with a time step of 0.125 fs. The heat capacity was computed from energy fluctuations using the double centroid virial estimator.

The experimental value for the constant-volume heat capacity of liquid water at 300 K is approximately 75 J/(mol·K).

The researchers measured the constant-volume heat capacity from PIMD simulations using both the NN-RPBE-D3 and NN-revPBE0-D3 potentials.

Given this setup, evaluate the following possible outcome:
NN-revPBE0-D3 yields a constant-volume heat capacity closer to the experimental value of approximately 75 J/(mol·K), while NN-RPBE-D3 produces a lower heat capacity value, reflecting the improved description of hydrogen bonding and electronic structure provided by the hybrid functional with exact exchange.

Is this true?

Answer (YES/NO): YES